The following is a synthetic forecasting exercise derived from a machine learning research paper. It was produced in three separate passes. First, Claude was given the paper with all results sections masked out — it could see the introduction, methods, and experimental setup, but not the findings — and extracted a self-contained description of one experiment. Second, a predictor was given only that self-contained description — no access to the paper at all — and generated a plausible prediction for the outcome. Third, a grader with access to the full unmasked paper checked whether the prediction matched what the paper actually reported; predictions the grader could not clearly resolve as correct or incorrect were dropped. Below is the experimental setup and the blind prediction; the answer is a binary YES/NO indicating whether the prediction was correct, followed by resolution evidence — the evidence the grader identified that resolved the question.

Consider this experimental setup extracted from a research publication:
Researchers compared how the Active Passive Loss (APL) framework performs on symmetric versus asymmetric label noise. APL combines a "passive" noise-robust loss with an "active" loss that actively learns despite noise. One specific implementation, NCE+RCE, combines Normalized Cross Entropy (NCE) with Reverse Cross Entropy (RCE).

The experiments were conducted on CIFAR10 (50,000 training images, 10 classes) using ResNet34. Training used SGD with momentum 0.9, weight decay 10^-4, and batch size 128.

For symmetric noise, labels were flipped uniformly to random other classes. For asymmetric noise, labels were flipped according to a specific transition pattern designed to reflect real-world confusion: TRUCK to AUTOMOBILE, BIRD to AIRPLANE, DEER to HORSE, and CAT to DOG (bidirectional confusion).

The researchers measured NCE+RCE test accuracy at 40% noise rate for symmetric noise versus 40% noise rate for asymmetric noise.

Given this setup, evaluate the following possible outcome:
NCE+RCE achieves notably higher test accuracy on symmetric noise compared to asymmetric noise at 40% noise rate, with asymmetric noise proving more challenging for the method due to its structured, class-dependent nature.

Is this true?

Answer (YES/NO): YES